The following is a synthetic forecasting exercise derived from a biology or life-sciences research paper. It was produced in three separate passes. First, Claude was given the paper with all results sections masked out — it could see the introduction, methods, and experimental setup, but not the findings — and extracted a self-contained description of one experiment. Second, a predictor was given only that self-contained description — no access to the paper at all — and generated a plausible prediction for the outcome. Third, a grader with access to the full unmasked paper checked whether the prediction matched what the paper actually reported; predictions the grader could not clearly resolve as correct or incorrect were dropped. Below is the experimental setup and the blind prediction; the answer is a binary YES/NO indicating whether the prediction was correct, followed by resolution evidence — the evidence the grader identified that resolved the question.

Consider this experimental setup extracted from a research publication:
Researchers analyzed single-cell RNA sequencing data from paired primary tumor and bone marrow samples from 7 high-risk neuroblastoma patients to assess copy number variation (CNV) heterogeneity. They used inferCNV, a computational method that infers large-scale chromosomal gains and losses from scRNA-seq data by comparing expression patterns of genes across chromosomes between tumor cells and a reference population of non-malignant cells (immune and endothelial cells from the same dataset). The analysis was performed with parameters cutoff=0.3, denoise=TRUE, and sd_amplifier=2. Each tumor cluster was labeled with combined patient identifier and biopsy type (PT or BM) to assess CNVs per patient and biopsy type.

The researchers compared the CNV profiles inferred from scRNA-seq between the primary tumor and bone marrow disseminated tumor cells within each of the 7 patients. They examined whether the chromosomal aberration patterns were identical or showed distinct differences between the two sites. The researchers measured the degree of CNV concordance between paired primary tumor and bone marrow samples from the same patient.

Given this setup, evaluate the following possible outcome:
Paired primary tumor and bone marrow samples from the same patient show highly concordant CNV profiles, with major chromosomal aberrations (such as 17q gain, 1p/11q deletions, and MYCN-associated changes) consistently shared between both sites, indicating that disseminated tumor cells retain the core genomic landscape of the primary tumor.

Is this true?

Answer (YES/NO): NO